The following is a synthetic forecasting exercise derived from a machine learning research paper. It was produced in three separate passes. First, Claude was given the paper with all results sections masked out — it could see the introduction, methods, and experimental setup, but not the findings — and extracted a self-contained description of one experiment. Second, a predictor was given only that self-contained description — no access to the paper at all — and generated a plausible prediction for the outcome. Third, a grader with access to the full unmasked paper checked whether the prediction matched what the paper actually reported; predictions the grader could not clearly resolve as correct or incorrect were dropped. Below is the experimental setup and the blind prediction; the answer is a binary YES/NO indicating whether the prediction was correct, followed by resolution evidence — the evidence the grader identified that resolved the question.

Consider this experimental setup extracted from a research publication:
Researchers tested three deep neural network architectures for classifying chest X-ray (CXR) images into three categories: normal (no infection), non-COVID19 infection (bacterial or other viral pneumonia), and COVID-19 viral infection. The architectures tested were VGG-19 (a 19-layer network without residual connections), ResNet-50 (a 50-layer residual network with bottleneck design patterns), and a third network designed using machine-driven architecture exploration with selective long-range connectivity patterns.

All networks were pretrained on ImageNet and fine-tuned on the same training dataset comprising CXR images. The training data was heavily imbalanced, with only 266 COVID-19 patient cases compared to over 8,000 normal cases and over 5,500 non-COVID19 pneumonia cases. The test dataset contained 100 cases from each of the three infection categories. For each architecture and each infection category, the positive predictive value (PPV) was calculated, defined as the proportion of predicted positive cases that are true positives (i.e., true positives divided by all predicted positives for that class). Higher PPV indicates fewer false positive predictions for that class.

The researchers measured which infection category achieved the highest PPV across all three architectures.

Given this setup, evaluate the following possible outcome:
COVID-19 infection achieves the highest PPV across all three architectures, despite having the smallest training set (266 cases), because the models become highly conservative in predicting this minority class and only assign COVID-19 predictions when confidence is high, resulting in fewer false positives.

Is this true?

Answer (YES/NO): YES